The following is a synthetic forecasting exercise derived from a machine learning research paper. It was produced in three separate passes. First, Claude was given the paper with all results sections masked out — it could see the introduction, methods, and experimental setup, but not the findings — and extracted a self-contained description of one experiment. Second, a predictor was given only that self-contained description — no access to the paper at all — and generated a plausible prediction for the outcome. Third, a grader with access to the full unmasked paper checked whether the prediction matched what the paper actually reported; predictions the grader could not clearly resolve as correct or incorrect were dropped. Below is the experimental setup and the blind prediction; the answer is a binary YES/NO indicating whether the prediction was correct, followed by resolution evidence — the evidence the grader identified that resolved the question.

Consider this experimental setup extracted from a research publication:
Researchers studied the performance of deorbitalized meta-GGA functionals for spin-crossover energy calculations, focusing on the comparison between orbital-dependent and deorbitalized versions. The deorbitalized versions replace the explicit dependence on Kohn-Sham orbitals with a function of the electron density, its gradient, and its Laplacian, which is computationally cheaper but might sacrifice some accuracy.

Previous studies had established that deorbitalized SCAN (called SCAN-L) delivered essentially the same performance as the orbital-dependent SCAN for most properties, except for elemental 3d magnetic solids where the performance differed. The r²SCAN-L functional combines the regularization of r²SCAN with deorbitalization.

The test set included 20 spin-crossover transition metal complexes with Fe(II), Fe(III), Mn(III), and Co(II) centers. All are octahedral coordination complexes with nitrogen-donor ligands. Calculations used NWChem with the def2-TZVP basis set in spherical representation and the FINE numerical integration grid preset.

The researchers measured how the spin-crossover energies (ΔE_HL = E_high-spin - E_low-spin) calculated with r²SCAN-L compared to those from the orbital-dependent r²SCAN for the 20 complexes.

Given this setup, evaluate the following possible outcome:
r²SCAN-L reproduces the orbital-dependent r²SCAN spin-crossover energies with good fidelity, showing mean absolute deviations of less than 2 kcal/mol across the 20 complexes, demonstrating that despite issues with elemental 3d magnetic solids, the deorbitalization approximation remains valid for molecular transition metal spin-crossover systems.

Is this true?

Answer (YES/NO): NO